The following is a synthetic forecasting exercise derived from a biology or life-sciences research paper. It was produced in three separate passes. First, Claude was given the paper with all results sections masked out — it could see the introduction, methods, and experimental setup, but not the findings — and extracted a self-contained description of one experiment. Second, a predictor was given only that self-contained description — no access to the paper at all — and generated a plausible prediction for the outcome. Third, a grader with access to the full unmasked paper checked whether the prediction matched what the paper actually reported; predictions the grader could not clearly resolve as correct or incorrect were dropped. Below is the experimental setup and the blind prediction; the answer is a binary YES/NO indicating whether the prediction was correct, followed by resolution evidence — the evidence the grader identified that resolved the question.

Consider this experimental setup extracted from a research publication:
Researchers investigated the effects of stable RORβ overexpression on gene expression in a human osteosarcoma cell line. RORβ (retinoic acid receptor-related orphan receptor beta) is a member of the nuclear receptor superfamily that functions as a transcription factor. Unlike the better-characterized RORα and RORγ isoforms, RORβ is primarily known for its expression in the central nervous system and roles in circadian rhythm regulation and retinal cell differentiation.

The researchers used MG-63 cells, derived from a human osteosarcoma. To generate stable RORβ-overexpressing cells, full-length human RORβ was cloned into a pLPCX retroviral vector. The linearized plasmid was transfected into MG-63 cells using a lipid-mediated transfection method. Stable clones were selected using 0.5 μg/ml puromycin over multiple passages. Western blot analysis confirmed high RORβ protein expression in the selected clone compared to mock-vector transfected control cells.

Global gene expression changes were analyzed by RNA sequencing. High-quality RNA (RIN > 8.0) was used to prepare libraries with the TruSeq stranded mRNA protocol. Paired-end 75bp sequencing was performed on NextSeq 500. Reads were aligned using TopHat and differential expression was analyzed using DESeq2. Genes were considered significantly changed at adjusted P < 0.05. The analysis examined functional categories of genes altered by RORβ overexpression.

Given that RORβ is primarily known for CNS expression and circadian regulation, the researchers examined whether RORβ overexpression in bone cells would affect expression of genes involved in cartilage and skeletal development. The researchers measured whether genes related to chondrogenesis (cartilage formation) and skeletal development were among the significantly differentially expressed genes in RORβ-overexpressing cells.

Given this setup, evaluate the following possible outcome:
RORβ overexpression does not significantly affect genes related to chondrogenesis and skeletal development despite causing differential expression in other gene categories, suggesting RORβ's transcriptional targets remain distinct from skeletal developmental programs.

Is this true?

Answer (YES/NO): NO